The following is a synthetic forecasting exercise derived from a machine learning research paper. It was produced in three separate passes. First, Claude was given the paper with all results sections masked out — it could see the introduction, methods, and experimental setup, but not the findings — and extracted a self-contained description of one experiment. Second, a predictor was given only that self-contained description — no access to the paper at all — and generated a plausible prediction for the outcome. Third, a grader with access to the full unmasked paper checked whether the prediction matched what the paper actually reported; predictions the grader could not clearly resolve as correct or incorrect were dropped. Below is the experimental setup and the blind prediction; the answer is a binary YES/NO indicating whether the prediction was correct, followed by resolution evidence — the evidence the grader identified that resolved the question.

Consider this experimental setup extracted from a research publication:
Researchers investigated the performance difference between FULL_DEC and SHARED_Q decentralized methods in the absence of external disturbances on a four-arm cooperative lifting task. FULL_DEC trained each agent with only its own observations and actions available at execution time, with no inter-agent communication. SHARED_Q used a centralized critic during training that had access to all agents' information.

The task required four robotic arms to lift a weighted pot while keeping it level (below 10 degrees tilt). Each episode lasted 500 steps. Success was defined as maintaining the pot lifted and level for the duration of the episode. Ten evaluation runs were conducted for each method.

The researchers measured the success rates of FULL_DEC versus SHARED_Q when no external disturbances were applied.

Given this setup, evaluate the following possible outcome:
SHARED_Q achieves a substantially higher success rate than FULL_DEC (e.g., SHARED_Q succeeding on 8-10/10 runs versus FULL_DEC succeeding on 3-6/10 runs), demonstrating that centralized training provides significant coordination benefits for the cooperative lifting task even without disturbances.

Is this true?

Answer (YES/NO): NO